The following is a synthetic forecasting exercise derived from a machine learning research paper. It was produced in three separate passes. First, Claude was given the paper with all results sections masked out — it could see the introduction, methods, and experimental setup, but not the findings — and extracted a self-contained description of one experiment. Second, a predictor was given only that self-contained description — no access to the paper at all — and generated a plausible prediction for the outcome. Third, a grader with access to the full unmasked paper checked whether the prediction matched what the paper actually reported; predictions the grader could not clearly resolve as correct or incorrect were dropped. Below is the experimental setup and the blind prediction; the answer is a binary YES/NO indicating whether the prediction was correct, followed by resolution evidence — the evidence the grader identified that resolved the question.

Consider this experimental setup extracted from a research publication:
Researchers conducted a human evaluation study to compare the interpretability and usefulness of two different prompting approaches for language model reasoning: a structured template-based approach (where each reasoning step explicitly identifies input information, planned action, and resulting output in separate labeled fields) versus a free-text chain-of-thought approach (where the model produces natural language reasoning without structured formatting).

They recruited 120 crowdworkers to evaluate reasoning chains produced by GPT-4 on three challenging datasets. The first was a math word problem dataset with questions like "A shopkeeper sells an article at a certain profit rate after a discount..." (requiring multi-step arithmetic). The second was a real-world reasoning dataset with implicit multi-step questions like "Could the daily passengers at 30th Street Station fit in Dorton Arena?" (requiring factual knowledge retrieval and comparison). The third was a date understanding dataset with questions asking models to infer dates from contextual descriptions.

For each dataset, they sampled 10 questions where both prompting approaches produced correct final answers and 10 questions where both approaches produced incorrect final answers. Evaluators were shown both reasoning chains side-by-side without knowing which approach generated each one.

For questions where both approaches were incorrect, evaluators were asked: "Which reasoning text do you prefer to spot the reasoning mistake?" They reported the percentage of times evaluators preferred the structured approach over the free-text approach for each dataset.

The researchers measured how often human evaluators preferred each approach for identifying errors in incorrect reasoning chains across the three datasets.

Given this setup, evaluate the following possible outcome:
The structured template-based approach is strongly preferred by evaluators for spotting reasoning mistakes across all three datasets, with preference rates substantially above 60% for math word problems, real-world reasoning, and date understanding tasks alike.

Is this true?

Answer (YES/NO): YES